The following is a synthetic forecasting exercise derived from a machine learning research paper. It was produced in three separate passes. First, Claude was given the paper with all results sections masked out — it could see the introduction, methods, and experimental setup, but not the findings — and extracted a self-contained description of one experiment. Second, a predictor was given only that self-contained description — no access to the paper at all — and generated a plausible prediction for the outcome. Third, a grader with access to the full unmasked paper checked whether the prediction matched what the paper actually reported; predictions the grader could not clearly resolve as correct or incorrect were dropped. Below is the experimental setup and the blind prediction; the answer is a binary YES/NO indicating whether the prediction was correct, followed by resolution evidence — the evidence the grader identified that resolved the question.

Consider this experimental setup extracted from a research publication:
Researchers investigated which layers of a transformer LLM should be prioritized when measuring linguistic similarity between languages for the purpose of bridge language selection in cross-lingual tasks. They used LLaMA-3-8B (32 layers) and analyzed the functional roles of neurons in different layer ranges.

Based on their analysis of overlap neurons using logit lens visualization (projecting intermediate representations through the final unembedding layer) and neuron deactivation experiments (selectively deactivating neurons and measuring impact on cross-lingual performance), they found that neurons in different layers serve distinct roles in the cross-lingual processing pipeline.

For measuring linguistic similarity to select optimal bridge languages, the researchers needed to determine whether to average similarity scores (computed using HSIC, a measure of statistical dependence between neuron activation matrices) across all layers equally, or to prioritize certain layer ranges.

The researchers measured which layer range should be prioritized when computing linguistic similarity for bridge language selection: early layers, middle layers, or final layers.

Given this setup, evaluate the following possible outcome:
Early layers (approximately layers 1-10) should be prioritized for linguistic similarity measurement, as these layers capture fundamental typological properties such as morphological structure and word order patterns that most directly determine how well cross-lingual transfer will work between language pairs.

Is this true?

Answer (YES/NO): NO